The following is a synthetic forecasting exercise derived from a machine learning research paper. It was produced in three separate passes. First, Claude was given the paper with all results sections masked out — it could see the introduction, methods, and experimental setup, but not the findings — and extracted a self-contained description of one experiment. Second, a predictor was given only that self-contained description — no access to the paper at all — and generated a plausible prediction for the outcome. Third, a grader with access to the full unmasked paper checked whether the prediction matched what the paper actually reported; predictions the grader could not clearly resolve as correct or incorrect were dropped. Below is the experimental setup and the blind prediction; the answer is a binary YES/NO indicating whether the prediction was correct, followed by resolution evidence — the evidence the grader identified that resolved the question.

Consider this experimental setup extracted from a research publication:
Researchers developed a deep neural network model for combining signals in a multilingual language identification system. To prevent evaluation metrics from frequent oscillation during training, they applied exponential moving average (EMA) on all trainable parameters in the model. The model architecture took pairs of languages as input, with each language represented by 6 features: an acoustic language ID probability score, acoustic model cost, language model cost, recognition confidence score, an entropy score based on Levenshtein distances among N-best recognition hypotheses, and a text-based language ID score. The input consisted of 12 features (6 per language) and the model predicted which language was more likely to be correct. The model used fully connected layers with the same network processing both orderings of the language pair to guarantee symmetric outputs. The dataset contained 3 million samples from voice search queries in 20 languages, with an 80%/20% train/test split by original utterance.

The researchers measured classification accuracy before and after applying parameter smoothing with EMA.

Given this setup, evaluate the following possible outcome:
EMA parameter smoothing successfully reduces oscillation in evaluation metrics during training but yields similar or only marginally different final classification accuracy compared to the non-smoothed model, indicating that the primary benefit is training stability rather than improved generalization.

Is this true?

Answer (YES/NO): NO